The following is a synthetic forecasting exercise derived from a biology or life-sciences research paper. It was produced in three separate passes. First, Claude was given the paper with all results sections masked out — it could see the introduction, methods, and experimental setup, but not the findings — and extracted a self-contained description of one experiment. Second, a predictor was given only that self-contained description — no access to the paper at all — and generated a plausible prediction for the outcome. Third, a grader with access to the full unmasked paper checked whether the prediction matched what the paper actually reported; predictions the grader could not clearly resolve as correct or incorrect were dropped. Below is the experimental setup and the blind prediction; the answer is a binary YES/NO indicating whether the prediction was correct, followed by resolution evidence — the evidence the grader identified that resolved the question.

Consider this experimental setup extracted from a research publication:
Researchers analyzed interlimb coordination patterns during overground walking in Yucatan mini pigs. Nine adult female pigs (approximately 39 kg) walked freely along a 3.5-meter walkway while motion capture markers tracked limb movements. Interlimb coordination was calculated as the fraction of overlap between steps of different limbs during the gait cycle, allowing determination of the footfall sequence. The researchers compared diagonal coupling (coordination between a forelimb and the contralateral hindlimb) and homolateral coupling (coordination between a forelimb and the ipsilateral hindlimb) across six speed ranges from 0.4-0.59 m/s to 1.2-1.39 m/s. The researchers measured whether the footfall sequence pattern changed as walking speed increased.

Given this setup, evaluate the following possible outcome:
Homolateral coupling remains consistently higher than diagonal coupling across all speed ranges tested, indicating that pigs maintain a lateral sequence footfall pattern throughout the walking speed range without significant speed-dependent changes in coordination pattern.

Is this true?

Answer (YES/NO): NO